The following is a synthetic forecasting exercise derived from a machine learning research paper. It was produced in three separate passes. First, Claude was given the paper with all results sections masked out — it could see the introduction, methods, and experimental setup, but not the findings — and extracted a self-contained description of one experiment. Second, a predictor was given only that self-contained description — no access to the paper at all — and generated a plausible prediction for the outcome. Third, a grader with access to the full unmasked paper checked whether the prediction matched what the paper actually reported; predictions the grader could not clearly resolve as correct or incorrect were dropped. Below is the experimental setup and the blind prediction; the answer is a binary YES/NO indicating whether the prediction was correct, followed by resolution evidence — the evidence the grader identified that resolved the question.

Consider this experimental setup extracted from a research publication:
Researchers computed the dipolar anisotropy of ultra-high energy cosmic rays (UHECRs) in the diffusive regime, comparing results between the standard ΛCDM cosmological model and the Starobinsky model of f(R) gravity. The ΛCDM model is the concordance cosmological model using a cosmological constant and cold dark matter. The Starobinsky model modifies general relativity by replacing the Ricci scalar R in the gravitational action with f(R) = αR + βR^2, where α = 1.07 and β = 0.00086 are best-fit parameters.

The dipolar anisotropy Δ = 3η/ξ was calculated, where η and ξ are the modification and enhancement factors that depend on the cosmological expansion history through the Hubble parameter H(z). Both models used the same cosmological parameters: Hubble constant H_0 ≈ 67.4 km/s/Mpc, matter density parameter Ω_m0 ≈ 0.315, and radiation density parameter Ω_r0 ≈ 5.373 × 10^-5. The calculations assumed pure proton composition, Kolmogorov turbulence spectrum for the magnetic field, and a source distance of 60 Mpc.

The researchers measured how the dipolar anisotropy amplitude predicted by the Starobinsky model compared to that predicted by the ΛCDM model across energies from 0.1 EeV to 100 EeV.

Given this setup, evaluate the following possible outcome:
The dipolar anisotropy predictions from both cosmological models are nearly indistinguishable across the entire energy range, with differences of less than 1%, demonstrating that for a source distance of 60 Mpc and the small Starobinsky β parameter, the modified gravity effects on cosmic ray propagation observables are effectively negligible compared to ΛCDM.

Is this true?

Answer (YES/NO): NO